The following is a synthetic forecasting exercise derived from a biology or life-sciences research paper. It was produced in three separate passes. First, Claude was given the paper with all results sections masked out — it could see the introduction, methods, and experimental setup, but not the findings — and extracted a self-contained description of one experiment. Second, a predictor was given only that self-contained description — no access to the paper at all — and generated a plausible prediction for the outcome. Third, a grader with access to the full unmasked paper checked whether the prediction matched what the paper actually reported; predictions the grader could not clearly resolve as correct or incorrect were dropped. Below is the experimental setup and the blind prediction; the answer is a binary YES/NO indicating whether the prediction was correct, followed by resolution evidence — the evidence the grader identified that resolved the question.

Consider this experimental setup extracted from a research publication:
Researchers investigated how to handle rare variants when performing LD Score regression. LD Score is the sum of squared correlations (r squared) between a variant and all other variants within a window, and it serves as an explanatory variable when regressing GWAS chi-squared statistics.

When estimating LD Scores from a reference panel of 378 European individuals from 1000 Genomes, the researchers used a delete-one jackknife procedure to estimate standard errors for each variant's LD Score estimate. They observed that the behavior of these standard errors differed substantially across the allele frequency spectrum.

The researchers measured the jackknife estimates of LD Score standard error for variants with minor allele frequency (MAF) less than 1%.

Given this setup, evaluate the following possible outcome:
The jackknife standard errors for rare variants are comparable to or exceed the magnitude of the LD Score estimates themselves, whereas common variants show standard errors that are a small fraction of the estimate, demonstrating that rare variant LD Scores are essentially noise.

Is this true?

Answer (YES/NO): NO